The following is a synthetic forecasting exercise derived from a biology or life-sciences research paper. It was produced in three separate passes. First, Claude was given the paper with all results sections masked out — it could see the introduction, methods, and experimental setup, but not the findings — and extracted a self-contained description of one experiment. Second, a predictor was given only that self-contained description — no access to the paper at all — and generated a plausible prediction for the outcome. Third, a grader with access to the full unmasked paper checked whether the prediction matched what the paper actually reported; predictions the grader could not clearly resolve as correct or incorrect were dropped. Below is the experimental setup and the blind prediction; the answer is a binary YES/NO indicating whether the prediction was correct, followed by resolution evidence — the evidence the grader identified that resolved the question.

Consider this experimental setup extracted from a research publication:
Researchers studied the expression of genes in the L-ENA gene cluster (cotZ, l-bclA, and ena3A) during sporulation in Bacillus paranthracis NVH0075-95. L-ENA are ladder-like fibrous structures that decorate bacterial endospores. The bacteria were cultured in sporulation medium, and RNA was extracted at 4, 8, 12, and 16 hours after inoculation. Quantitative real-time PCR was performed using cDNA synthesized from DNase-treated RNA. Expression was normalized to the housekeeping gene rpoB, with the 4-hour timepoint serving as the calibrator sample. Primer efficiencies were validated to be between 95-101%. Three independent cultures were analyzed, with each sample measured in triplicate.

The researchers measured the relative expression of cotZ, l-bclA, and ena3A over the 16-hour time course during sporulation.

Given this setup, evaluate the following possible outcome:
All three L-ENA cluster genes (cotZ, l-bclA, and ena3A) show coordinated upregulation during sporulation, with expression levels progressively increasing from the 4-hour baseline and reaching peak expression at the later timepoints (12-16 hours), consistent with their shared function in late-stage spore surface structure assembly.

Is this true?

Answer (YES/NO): NO